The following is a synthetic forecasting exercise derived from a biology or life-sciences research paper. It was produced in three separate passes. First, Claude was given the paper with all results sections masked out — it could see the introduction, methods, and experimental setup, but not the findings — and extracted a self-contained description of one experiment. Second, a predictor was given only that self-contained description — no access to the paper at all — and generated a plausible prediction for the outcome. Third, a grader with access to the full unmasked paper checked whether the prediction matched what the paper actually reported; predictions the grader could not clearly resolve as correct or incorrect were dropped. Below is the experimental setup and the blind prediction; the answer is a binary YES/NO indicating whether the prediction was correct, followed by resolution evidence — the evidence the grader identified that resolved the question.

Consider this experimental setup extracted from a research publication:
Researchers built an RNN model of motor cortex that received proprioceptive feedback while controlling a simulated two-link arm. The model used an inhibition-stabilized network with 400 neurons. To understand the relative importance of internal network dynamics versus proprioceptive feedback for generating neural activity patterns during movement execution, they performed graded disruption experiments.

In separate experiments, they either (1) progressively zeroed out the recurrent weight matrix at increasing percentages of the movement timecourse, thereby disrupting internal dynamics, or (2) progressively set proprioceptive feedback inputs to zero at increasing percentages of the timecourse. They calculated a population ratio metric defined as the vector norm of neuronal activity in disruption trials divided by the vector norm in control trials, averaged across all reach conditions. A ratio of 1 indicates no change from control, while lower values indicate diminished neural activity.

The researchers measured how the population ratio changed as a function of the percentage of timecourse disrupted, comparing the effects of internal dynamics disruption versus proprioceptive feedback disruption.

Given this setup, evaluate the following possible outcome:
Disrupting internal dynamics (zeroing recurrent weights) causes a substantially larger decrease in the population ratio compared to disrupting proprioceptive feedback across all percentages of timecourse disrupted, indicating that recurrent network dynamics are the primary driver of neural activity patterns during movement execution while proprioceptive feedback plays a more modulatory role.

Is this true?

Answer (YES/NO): NO